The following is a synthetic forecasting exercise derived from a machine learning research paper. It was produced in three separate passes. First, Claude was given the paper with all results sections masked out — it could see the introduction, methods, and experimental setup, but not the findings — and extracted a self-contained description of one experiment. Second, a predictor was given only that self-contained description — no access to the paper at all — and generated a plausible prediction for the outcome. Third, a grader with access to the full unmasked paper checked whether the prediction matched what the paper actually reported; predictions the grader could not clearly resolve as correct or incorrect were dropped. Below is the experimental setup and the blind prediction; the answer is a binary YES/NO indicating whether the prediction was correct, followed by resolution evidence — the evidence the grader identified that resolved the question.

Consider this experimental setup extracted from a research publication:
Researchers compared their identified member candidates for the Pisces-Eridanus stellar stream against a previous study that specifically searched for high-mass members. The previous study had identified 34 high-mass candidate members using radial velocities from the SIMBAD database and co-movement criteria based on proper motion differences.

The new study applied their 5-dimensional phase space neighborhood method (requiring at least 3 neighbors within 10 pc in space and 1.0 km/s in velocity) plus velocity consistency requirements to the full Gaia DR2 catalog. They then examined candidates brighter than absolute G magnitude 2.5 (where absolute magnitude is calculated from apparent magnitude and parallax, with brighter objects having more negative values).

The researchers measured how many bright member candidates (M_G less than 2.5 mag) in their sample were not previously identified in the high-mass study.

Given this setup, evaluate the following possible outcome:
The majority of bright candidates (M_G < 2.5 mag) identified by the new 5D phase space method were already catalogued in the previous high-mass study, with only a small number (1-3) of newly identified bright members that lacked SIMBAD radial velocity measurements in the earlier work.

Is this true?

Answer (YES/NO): NO